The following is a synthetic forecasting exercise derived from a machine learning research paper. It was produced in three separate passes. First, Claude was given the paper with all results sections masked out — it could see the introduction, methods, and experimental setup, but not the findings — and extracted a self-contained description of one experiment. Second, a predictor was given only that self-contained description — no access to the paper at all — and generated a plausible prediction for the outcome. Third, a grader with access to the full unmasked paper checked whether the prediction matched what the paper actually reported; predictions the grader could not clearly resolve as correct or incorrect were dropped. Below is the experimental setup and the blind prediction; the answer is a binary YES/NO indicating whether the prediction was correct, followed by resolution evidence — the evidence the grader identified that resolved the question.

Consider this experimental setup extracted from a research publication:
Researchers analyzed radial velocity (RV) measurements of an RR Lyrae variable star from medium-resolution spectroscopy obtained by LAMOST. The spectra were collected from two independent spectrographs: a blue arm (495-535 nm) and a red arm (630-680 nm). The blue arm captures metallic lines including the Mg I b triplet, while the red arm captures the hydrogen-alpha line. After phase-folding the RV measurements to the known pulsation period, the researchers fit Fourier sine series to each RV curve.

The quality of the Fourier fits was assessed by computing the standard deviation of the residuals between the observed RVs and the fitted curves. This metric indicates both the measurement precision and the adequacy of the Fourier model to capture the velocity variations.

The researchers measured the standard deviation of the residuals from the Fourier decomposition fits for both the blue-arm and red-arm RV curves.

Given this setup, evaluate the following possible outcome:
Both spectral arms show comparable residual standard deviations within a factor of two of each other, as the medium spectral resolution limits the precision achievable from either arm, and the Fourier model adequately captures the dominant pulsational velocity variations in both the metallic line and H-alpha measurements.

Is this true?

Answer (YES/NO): NO